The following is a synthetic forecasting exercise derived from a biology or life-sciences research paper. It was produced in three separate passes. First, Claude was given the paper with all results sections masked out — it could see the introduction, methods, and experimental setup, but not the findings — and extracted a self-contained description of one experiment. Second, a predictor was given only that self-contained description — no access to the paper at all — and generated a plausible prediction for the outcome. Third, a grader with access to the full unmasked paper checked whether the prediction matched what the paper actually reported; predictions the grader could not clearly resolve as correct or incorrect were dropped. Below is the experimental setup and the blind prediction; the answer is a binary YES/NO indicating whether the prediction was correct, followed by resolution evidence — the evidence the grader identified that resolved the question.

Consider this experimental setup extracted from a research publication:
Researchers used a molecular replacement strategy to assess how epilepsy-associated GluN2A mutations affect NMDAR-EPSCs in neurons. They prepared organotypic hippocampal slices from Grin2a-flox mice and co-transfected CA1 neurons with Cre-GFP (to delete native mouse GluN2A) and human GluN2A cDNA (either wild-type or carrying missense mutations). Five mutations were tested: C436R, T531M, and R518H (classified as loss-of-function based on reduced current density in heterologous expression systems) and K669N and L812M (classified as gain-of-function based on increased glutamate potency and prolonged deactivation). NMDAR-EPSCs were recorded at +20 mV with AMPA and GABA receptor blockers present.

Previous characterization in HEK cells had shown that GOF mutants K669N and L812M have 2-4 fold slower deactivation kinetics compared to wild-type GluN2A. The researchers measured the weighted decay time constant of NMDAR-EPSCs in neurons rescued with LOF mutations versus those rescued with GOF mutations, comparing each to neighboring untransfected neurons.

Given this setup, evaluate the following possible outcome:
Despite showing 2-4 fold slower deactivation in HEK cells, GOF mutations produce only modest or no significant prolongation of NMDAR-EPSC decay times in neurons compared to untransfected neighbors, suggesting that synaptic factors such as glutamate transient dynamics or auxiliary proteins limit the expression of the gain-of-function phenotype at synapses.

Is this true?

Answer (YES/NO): YES